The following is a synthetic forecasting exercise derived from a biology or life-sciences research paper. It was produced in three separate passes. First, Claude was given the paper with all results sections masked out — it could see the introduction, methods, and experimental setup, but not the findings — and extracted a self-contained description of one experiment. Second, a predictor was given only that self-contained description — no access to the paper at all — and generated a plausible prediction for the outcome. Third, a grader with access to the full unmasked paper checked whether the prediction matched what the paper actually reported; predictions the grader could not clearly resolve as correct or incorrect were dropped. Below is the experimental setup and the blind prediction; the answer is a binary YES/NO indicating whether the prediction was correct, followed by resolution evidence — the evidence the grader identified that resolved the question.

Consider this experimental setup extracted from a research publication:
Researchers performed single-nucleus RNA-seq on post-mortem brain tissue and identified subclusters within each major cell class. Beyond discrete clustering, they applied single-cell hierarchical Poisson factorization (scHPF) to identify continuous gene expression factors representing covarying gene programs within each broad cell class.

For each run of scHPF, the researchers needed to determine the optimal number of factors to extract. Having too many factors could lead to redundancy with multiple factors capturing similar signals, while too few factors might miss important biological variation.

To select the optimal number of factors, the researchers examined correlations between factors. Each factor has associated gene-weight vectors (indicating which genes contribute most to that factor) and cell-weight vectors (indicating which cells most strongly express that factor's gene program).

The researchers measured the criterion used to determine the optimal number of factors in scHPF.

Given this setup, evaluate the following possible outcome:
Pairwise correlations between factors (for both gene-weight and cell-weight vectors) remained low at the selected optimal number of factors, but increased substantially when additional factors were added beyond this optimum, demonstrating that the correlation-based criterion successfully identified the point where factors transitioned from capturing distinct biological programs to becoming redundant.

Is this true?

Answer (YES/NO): YES